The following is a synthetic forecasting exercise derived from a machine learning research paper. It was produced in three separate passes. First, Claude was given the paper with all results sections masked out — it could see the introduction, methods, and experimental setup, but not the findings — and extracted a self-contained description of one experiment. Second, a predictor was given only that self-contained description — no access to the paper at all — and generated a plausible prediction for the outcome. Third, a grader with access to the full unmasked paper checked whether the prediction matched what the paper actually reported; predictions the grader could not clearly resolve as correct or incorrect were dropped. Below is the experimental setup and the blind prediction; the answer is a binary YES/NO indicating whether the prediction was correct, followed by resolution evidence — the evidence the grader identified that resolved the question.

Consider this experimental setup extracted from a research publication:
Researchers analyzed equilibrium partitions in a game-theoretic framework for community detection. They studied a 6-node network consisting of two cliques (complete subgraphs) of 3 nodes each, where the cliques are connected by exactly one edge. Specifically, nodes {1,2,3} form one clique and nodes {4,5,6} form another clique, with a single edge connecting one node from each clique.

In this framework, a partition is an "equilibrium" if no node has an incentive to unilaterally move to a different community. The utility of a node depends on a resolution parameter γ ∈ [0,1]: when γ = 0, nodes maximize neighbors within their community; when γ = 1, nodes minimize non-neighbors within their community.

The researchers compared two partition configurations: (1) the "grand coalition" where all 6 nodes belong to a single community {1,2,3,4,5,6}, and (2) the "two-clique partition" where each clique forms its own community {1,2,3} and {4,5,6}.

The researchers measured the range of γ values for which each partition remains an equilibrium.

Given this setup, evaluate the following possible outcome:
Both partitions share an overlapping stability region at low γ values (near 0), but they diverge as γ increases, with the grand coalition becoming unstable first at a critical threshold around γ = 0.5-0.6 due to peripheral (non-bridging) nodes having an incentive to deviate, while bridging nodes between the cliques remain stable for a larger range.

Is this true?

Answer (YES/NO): NO